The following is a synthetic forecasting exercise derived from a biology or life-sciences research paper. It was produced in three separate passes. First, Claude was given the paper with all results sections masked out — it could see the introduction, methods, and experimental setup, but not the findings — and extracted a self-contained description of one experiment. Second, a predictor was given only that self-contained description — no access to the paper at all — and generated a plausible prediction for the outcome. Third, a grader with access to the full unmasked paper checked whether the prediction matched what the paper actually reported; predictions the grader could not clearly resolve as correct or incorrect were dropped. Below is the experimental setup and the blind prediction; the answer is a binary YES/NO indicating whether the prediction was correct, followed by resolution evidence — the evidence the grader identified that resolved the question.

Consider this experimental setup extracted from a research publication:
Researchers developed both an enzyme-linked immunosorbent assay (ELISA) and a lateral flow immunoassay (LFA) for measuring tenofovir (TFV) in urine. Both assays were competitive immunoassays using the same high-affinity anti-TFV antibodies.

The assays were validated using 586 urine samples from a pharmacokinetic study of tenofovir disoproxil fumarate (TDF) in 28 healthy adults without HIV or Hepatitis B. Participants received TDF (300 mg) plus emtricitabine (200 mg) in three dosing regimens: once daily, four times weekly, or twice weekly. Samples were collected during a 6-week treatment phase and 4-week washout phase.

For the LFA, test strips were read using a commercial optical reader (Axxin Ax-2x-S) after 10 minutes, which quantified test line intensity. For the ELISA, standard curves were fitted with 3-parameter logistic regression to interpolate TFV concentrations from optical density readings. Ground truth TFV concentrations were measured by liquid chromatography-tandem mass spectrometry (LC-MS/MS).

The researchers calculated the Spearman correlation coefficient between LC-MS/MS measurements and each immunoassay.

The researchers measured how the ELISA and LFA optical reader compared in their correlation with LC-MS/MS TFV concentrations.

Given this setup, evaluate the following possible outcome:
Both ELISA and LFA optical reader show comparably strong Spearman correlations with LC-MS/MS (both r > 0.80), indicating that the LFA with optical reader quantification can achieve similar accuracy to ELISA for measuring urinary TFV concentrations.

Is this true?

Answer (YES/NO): YES